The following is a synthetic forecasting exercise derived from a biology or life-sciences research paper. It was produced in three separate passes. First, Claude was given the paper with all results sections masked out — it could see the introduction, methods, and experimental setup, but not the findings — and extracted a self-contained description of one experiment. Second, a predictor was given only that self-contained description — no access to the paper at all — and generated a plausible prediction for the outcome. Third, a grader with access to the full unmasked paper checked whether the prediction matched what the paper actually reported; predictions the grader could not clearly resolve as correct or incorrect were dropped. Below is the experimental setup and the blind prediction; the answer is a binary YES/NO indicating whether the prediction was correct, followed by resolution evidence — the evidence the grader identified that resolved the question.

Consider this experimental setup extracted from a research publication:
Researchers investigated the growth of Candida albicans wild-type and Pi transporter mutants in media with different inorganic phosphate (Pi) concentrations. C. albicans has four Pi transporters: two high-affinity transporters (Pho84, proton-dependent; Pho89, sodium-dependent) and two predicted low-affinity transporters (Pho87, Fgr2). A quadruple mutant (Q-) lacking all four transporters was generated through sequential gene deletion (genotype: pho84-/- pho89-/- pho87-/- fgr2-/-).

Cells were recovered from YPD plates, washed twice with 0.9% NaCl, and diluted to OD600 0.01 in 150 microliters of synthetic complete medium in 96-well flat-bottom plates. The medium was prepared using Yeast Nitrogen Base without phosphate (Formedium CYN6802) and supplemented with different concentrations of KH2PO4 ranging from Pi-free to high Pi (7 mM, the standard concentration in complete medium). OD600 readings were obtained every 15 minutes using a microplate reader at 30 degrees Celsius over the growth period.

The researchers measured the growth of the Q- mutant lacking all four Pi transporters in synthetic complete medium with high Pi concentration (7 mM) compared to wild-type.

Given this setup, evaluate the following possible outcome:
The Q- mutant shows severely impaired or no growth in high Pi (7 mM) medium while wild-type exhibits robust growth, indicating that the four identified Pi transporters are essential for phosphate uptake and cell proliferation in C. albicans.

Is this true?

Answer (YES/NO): NO